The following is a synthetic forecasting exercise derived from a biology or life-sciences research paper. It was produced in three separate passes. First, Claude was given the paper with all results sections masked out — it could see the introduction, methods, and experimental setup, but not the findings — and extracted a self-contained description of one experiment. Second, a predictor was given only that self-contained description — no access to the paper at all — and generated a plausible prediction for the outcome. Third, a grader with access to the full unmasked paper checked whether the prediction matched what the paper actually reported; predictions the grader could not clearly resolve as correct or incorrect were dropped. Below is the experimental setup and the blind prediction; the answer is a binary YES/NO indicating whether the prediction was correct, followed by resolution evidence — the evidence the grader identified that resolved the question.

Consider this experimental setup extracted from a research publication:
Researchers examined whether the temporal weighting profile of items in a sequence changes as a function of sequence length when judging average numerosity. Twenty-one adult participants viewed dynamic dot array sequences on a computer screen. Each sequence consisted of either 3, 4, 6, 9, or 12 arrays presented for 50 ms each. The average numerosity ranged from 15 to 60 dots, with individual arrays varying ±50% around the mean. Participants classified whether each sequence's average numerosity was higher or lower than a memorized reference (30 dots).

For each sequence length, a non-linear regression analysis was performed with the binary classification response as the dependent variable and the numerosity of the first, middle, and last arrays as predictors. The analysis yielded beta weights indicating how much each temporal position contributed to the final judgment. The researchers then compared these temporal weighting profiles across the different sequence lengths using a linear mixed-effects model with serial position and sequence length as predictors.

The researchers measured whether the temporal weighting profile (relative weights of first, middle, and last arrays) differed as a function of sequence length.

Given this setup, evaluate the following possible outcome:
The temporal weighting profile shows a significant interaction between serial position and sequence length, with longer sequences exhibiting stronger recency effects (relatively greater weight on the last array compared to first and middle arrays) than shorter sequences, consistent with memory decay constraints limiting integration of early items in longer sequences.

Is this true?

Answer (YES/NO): NO